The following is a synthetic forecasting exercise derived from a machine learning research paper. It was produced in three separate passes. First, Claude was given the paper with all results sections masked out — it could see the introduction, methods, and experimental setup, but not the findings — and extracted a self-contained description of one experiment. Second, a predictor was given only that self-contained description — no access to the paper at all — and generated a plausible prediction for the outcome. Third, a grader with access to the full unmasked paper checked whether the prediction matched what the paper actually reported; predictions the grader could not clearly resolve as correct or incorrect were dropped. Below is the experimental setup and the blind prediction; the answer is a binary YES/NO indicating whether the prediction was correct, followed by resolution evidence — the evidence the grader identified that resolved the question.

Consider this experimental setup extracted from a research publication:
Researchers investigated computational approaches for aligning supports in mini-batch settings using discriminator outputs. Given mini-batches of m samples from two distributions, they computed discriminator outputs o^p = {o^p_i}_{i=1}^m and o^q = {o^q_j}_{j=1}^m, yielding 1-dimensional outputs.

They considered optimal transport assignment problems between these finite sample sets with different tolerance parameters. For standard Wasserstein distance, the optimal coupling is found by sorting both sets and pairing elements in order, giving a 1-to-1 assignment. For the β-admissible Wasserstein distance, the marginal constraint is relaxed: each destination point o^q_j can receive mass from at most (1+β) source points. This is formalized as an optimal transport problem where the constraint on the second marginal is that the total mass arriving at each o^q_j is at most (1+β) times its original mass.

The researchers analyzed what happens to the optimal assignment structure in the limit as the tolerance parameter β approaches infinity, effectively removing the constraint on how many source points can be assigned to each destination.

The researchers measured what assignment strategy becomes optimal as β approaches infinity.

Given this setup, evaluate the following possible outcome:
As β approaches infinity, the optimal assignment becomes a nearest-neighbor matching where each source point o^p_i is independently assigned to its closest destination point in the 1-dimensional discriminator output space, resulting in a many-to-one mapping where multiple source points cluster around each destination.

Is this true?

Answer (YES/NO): YES